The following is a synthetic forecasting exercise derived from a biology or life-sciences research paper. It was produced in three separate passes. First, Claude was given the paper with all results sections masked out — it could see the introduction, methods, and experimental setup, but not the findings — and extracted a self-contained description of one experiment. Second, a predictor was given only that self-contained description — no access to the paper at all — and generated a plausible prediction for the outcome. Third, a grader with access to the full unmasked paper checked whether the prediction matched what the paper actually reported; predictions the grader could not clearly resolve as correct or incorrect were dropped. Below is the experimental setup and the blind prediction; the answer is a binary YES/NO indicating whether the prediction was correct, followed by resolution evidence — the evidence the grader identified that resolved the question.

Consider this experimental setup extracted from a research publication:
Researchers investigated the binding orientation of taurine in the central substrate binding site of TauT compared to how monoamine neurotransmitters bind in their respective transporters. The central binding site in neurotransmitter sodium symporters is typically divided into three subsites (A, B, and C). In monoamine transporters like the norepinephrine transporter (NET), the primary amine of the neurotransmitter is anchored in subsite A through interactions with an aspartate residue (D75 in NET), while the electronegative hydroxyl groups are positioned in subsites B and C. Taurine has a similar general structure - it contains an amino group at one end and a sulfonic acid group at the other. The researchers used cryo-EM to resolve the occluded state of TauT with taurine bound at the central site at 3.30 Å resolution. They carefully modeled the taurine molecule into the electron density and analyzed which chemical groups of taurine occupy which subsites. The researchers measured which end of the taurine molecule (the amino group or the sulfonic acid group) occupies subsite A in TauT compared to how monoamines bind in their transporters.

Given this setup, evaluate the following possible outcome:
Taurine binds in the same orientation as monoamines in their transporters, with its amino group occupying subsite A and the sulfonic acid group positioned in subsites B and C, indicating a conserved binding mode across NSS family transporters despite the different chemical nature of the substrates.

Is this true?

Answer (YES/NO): NO